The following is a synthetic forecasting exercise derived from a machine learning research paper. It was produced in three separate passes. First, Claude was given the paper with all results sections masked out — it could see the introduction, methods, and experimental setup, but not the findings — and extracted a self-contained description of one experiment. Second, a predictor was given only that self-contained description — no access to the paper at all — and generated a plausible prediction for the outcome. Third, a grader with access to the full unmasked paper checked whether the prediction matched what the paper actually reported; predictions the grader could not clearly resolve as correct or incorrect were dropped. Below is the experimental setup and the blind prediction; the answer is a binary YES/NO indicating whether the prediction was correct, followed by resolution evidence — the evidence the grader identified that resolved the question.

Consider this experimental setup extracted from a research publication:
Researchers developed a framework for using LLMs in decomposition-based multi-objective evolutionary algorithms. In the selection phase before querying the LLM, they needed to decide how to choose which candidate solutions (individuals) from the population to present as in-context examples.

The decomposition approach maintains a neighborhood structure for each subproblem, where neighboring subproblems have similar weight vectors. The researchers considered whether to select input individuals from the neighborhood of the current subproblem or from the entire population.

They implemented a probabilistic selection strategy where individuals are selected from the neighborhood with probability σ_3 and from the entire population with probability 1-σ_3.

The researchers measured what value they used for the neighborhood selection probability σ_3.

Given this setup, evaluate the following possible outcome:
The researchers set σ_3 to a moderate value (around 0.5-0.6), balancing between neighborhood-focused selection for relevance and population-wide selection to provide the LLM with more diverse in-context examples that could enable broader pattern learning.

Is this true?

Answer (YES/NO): NO